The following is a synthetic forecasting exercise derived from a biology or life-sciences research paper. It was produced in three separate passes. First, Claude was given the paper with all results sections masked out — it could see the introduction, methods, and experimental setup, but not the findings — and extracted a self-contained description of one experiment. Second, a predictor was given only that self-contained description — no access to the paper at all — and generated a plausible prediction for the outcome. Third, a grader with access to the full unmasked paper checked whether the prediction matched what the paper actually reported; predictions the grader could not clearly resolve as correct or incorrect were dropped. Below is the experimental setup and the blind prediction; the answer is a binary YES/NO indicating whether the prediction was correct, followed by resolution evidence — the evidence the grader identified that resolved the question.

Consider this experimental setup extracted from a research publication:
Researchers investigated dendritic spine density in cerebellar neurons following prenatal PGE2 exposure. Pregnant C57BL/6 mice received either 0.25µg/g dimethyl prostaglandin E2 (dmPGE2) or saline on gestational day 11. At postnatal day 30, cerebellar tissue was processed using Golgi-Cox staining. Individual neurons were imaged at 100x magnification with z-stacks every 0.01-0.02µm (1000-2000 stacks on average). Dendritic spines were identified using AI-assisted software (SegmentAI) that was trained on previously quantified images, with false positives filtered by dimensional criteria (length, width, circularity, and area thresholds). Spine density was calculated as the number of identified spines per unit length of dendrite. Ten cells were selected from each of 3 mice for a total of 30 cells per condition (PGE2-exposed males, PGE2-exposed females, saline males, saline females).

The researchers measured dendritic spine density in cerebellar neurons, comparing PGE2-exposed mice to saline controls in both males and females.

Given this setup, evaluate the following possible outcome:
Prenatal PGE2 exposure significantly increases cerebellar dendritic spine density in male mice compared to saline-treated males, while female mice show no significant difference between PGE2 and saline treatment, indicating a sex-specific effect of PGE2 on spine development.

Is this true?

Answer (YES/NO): NO